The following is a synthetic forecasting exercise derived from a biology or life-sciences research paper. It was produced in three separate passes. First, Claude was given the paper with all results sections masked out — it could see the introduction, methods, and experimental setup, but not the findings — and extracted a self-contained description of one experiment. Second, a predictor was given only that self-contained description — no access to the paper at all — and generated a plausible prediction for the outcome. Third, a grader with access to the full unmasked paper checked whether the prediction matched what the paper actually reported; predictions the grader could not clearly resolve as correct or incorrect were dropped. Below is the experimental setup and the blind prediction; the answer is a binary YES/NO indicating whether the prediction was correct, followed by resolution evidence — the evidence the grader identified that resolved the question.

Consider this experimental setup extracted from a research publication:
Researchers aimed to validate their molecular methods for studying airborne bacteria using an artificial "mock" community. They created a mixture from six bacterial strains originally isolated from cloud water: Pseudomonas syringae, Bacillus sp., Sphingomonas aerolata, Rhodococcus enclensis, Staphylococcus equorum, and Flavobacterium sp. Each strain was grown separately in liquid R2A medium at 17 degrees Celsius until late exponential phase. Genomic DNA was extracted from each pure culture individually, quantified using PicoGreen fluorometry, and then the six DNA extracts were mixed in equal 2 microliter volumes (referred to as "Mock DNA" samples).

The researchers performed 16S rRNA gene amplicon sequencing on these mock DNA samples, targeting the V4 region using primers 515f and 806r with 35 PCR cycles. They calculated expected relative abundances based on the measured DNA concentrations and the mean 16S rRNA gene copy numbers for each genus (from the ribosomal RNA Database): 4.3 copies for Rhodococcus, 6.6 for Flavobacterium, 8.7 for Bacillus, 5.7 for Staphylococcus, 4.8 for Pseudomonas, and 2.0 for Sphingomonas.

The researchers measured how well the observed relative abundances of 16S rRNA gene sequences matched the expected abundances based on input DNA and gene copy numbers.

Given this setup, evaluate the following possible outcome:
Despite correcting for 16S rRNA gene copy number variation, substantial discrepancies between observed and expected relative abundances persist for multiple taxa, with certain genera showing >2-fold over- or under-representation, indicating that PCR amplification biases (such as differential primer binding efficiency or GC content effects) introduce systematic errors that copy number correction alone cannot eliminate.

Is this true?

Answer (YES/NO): NO